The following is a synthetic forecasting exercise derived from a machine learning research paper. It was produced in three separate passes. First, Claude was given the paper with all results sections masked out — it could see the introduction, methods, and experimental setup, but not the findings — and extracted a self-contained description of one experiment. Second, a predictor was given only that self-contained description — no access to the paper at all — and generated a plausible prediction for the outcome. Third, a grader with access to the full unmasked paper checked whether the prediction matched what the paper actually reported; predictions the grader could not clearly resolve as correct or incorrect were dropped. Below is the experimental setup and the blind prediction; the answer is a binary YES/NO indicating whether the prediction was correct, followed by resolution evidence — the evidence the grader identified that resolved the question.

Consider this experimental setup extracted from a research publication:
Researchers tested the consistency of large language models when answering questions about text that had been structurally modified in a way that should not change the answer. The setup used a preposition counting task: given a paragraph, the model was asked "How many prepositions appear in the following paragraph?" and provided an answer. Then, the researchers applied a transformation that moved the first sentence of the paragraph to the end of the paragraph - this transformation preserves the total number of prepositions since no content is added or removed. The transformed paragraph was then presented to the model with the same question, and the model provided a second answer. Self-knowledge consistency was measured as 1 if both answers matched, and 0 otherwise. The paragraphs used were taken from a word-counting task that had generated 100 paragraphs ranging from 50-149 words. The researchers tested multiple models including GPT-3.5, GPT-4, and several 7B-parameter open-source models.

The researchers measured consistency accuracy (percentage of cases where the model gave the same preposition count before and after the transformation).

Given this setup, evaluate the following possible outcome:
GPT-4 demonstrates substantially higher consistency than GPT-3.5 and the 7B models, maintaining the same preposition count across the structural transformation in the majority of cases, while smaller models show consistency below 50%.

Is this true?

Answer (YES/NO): NO